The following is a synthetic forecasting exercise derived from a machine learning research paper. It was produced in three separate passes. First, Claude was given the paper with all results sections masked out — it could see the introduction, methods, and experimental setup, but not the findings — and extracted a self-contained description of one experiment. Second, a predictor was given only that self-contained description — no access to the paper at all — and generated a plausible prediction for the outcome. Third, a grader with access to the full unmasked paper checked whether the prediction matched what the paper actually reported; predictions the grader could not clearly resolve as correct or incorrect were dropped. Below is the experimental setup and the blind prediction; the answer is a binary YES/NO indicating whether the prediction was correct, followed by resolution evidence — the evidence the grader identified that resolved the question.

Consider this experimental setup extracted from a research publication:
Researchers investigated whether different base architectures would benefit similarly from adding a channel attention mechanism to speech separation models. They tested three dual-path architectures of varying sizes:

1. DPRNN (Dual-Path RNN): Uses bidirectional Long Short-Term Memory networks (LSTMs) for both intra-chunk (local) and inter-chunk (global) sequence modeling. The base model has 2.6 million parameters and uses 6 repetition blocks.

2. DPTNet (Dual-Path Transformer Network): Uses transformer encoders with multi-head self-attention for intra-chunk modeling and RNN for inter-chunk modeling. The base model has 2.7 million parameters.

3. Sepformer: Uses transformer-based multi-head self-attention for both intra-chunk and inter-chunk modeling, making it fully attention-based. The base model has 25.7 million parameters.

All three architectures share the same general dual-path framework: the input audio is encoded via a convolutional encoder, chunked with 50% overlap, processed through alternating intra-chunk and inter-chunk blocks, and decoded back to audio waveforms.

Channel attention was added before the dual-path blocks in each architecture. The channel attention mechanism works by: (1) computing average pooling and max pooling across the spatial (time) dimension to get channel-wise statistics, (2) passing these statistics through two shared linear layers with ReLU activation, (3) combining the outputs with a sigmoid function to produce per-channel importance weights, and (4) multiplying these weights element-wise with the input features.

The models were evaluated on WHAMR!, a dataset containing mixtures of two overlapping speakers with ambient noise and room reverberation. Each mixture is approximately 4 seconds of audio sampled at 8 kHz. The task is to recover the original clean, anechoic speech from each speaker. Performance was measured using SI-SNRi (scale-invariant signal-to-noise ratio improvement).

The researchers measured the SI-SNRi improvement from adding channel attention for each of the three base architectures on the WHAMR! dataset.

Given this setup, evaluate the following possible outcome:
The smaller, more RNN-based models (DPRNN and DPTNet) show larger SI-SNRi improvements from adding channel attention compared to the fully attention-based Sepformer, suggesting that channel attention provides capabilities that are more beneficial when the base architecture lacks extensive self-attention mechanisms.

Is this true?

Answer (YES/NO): YES